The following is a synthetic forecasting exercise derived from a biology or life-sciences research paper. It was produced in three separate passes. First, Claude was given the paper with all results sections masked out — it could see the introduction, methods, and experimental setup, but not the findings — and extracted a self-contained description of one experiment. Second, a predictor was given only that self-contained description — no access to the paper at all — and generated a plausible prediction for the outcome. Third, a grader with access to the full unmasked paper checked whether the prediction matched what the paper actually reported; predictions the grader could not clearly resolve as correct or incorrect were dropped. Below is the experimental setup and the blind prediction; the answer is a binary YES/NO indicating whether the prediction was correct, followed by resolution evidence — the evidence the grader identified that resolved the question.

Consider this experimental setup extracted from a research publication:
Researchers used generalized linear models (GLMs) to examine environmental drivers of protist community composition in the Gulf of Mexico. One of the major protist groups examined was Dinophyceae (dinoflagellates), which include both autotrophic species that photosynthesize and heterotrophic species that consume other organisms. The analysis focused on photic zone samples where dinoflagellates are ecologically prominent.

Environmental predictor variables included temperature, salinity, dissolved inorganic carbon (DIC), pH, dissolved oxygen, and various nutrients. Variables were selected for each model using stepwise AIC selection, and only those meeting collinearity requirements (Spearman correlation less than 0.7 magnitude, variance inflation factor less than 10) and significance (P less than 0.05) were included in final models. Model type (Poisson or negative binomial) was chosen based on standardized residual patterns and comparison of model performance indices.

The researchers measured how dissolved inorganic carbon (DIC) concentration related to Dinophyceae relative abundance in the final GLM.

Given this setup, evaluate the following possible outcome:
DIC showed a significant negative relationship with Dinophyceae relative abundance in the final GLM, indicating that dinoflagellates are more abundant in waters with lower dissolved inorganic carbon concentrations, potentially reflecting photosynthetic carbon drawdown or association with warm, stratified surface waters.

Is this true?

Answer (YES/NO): NO